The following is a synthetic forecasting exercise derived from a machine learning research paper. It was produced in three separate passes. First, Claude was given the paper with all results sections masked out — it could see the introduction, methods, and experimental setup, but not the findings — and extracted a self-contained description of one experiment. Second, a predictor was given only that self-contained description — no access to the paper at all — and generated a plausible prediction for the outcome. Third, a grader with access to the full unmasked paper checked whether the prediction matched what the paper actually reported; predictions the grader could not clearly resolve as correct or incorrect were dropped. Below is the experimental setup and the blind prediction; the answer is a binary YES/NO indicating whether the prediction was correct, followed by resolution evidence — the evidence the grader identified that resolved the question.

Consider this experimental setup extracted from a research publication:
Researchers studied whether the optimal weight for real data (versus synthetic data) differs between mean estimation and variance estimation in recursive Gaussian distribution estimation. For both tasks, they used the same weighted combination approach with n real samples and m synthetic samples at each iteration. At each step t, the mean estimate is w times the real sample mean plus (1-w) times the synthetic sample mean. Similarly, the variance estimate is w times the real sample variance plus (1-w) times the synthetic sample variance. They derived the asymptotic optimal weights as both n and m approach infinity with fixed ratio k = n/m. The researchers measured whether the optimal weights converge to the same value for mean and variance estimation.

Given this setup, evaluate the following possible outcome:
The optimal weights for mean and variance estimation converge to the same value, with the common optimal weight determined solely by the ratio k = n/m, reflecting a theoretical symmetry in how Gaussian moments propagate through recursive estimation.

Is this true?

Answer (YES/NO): YES